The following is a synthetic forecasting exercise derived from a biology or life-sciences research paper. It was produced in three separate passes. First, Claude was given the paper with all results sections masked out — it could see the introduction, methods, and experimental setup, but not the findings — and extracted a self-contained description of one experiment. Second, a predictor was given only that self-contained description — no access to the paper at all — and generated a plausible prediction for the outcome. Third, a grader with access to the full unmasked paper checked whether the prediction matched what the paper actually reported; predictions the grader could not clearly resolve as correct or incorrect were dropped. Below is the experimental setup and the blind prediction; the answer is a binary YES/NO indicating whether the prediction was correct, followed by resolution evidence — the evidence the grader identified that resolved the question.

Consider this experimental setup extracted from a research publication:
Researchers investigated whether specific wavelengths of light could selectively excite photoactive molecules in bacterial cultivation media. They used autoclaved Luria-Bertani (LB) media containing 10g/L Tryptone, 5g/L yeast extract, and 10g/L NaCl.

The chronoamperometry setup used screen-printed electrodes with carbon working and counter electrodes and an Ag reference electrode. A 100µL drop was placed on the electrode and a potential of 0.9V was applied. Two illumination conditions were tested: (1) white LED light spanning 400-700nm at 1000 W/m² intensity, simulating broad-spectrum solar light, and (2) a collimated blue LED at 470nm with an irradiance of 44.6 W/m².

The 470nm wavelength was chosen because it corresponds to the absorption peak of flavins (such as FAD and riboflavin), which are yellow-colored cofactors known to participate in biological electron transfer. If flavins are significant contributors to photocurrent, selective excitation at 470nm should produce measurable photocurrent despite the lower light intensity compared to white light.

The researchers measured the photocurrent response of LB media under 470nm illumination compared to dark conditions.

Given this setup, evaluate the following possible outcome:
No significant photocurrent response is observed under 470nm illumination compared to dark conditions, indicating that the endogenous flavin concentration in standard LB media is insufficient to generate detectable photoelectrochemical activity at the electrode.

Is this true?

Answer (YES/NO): NO